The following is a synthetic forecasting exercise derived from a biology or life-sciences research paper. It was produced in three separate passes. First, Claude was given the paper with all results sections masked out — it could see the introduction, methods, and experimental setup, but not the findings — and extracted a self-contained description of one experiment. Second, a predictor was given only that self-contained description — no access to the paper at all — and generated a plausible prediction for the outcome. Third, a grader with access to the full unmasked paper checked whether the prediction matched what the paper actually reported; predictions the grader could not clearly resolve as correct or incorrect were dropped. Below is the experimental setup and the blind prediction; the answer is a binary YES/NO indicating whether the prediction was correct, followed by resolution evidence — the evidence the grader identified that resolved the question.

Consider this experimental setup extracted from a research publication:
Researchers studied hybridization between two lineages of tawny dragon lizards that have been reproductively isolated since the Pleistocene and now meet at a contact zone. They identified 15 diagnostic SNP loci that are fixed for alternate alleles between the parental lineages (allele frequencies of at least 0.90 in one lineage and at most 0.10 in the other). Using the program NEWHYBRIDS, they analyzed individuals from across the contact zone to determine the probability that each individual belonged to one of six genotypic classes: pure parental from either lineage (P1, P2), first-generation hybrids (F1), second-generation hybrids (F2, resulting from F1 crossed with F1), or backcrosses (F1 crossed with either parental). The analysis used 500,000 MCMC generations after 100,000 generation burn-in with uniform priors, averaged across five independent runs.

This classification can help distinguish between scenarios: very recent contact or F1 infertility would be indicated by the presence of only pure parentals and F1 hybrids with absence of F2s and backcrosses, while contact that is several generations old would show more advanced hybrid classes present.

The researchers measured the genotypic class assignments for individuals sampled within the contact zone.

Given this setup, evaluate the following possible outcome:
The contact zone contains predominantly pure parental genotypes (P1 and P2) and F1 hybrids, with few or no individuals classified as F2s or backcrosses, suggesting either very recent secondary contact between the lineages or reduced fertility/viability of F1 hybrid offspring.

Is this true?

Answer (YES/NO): NO